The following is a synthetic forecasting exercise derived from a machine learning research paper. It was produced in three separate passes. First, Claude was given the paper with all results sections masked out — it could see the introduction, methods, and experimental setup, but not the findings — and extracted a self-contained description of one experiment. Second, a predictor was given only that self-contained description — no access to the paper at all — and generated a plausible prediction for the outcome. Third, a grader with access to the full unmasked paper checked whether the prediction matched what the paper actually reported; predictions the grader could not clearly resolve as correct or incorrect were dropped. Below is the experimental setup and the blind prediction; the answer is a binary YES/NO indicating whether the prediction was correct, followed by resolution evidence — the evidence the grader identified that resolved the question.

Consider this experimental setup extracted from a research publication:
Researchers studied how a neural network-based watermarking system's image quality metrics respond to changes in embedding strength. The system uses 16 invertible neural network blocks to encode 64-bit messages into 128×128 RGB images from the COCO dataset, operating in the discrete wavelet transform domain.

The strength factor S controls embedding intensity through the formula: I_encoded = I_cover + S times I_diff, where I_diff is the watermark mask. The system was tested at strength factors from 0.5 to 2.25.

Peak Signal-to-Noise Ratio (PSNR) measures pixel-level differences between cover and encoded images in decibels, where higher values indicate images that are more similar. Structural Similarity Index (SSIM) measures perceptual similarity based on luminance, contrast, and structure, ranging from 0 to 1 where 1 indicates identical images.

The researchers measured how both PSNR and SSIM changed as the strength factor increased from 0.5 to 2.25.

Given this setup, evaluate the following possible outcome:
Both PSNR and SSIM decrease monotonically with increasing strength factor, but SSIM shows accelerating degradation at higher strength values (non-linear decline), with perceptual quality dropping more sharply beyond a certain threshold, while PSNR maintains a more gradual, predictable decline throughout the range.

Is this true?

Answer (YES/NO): NO